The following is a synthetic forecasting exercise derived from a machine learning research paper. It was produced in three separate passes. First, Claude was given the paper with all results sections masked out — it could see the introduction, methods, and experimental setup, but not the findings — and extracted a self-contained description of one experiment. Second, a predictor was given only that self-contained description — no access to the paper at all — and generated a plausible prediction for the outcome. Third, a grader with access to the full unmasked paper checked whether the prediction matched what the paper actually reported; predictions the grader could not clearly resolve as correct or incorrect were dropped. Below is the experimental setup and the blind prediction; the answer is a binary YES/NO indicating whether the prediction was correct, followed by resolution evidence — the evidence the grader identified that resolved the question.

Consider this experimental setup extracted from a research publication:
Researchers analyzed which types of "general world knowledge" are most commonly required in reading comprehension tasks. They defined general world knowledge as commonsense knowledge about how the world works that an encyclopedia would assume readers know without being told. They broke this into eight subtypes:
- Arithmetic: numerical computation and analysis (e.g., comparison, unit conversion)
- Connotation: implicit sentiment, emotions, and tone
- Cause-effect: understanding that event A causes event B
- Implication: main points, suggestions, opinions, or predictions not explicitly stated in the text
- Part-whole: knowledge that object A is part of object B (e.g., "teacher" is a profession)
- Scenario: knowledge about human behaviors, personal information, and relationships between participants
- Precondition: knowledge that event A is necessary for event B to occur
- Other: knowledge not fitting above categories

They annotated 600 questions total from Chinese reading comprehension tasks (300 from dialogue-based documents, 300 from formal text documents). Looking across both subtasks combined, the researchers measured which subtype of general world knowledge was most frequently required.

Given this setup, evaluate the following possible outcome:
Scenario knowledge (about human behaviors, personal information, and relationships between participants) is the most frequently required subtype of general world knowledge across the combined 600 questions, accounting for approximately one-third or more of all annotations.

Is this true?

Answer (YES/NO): NO